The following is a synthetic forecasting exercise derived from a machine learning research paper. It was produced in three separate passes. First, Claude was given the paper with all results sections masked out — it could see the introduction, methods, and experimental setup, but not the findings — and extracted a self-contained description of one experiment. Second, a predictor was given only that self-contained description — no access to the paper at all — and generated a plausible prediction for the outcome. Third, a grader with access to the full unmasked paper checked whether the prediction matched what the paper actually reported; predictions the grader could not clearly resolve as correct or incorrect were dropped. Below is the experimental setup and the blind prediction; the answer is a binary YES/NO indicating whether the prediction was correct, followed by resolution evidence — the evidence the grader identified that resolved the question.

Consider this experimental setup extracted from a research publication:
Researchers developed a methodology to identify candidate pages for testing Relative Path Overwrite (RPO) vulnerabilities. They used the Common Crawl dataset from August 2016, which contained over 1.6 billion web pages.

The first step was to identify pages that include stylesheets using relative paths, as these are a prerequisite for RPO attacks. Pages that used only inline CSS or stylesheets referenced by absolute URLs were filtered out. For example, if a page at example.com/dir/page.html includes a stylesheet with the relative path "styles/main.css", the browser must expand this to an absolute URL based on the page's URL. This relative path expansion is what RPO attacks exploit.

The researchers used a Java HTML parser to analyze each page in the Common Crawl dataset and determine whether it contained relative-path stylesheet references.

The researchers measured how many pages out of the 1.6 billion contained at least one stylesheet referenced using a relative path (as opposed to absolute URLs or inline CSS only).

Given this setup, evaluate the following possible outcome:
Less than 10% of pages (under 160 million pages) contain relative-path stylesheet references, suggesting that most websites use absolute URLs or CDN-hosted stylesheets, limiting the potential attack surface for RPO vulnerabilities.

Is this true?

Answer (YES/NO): NO